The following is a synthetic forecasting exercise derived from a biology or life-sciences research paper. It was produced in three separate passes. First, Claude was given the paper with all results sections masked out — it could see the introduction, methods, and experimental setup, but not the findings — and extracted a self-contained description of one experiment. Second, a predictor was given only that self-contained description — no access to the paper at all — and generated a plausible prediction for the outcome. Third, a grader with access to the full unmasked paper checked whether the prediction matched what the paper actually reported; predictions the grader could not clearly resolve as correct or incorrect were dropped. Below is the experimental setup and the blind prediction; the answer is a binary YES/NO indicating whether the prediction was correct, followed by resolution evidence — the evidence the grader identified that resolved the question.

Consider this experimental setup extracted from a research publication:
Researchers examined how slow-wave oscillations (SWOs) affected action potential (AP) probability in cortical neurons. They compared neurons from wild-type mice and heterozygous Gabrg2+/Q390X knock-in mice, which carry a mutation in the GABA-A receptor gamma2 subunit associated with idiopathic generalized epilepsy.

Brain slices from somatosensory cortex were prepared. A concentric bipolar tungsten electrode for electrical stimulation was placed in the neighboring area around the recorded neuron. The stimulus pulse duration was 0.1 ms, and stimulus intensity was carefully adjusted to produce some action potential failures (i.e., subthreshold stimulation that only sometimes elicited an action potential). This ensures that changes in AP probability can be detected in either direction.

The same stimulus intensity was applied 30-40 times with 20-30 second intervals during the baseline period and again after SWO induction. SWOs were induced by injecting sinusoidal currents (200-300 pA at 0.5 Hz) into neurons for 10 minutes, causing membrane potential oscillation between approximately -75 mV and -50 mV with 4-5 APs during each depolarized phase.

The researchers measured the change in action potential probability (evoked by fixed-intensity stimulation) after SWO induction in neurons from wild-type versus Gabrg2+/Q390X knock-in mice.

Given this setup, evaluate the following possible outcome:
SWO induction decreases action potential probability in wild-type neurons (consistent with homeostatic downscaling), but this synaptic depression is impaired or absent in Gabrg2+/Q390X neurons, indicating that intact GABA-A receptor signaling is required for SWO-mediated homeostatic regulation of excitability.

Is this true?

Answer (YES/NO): NO